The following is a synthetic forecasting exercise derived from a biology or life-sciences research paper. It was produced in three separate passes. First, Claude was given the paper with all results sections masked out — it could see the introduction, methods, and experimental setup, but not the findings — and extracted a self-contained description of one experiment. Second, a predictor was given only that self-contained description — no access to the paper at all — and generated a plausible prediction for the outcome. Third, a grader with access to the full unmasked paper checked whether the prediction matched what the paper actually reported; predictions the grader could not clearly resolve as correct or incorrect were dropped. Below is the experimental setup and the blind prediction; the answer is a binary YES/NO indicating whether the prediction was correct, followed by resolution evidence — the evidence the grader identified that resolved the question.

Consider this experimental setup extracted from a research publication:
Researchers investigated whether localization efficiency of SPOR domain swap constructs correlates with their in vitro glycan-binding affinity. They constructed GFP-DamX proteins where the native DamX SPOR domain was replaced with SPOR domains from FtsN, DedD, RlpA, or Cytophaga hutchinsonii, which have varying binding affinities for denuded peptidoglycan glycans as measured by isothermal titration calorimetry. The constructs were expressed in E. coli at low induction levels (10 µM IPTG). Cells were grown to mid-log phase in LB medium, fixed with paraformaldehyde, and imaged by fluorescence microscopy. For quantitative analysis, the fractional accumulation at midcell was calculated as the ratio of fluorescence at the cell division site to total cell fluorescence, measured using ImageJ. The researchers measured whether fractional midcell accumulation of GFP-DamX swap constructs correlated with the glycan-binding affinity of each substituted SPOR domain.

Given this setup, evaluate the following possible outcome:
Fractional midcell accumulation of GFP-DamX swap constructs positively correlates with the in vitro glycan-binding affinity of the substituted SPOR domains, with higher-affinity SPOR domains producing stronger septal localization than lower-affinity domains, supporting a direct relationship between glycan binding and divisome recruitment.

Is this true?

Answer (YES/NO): YES